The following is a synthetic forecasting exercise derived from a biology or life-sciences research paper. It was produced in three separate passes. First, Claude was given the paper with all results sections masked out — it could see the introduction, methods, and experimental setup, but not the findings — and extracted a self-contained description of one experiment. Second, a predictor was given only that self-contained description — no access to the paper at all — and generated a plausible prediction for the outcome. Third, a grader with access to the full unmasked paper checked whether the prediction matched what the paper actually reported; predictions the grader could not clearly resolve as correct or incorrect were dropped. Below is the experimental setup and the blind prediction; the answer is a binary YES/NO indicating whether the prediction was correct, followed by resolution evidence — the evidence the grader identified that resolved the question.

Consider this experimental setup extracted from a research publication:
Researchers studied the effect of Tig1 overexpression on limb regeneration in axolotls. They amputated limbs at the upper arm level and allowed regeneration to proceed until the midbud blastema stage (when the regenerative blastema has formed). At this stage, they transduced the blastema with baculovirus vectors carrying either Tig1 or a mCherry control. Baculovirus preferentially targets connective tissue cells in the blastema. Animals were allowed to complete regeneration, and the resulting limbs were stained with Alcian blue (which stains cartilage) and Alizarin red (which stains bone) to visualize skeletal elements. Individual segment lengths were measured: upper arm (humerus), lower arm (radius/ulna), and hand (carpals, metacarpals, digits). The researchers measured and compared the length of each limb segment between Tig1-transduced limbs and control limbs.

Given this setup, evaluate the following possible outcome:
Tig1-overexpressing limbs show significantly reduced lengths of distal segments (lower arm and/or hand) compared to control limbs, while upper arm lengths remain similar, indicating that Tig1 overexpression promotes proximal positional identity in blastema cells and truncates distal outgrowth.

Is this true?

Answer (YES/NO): YES